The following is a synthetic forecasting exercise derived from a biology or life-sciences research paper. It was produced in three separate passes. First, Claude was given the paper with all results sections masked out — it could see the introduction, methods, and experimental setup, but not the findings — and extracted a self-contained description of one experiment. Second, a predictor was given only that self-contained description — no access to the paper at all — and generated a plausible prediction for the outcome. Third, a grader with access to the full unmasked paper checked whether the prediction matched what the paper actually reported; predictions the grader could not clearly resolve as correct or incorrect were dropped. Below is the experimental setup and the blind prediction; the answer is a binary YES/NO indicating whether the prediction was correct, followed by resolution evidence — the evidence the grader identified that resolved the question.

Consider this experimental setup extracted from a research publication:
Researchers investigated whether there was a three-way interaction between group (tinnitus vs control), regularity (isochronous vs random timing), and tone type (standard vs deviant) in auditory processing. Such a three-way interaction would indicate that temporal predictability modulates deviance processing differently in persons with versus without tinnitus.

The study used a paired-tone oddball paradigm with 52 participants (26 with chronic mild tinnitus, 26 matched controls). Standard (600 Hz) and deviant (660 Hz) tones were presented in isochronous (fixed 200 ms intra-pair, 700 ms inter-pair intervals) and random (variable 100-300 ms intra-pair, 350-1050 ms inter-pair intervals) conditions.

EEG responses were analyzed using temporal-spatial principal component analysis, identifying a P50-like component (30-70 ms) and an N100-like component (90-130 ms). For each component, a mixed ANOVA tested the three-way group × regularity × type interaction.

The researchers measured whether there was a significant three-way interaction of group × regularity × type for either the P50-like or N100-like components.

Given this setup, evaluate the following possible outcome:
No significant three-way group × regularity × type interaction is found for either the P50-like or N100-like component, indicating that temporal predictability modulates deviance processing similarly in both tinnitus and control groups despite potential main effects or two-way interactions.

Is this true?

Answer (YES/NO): NO